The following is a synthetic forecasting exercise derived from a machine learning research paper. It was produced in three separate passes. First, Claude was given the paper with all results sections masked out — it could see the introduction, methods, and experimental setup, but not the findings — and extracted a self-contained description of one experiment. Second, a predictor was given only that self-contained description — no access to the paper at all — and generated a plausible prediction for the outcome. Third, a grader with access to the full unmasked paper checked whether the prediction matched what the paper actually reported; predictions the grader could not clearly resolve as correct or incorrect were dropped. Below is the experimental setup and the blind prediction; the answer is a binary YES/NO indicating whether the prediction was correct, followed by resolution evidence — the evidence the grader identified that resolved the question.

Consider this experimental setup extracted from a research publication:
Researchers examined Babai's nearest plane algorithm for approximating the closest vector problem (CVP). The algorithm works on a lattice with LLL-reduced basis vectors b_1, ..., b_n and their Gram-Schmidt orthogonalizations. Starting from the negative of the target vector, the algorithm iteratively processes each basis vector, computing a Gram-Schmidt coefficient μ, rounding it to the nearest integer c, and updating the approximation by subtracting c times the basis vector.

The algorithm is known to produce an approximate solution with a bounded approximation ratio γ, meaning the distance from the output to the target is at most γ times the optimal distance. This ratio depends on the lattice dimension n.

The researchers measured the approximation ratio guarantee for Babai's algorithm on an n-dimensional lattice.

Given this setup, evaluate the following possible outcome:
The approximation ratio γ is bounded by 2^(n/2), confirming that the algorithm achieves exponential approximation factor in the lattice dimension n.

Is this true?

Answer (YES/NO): NO